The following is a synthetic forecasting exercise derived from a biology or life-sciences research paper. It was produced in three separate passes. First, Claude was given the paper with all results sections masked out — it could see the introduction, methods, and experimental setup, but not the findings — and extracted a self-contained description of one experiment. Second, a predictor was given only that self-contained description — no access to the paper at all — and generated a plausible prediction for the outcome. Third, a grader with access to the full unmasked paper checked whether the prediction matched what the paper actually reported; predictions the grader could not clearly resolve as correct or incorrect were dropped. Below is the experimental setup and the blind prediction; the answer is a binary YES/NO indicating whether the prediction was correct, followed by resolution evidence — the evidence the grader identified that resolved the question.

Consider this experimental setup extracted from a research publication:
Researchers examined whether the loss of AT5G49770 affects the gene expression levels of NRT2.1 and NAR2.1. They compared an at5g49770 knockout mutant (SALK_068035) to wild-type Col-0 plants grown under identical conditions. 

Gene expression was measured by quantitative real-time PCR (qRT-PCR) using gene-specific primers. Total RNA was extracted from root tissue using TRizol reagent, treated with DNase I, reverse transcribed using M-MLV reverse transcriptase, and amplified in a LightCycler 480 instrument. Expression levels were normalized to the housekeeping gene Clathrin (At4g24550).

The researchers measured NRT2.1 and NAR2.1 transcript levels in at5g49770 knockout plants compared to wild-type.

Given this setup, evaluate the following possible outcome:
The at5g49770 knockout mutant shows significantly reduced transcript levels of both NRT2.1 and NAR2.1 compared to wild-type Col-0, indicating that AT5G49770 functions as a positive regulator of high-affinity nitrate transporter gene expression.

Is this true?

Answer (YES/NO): NO